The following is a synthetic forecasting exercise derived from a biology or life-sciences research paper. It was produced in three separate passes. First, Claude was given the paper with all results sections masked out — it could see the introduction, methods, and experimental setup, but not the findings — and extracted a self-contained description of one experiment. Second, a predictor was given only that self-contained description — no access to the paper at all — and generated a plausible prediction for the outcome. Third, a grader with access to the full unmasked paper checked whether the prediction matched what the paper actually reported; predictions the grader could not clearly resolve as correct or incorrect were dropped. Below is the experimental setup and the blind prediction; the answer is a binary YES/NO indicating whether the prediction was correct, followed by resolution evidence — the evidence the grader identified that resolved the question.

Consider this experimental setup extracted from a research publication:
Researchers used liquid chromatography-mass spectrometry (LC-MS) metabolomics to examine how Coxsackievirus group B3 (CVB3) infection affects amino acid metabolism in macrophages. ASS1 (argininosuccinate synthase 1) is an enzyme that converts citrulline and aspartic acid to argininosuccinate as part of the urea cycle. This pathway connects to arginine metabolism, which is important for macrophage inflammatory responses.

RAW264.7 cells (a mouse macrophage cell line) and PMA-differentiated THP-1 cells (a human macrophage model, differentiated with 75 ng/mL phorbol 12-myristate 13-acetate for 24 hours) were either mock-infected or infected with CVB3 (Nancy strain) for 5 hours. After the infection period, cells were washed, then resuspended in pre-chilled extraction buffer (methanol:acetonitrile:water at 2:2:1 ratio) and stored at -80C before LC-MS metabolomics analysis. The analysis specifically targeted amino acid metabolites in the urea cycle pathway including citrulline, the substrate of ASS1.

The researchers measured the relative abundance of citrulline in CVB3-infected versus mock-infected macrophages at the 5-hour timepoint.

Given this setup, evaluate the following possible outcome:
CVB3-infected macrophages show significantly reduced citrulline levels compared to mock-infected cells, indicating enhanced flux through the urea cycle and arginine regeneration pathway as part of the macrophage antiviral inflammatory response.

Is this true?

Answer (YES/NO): YES